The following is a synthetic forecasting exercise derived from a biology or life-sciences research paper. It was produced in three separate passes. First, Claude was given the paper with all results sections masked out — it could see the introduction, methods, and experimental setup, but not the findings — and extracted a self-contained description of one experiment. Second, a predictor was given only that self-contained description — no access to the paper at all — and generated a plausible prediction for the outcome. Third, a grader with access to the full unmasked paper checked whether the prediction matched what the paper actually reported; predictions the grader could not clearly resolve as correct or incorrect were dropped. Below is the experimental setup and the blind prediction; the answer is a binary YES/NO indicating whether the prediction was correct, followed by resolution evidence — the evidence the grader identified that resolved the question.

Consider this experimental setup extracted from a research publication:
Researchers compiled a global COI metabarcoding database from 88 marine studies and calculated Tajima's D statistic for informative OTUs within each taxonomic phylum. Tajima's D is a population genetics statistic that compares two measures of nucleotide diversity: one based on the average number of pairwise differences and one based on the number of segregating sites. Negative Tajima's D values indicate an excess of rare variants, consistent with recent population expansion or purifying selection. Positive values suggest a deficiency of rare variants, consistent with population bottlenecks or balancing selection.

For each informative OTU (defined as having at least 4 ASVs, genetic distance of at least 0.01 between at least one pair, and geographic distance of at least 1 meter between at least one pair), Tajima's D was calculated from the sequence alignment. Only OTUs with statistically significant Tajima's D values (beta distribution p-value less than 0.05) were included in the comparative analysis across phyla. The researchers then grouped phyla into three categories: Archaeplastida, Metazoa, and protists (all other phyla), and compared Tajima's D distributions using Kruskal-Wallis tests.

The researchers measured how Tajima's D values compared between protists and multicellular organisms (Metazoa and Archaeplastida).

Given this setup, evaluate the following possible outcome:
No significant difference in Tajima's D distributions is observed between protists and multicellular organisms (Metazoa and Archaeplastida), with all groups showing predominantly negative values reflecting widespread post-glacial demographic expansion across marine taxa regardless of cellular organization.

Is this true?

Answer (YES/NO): NO